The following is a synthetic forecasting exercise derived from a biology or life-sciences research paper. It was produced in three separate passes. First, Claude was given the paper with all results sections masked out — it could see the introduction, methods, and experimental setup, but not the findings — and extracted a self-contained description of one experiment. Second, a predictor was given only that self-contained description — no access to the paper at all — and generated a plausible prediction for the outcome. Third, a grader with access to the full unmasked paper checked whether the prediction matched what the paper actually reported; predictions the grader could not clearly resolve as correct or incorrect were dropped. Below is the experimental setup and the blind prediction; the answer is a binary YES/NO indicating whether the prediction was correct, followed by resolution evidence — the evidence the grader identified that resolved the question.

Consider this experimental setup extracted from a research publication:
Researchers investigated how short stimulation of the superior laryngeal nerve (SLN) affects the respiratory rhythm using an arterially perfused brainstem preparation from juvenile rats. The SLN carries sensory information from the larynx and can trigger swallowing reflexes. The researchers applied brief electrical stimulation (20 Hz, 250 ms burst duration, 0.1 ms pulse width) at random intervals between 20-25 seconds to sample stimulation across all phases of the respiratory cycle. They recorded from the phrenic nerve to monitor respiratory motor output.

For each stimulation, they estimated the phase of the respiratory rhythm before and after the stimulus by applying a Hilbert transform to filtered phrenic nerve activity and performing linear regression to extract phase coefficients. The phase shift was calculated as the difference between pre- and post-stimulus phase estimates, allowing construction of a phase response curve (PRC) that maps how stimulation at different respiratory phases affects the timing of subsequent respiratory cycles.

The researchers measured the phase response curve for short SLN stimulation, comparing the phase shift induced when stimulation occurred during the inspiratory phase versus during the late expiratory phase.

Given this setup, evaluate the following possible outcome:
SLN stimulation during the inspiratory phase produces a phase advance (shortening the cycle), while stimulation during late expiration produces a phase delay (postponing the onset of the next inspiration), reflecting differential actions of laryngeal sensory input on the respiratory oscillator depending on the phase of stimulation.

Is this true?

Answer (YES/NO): YES